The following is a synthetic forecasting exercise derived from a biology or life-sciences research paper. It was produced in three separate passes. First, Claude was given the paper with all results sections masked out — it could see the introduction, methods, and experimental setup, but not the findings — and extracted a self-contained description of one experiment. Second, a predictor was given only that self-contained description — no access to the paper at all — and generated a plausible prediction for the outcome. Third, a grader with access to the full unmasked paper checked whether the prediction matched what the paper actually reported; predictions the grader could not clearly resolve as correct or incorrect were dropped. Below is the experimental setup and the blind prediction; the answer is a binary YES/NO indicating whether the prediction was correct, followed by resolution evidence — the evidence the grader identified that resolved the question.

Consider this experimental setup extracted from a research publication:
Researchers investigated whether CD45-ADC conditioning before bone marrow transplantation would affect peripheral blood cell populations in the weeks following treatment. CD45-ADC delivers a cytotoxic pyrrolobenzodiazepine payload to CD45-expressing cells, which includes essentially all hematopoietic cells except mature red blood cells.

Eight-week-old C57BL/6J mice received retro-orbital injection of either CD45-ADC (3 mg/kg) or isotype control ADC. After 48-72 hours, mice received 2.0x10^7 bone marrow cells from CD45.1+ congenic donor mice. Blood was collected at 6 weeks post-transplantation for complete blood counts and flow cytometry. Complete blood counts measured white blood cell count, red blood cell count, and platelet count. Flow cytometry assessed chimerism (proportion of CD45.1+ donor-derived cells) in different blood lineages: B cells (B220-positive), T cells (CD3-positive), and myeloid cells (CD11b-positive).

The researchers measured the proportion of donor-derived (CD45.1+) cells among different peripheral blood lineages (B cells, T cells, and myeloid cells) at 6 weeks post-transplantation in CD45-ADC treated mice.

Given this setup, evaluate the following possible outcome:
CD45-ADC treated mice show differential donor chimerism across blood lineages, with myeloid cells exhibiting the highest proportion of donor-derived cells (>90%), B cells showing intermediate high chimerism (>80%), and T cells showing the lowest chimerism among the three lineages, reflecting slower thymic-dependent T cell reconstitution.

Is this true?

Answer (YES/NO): YES